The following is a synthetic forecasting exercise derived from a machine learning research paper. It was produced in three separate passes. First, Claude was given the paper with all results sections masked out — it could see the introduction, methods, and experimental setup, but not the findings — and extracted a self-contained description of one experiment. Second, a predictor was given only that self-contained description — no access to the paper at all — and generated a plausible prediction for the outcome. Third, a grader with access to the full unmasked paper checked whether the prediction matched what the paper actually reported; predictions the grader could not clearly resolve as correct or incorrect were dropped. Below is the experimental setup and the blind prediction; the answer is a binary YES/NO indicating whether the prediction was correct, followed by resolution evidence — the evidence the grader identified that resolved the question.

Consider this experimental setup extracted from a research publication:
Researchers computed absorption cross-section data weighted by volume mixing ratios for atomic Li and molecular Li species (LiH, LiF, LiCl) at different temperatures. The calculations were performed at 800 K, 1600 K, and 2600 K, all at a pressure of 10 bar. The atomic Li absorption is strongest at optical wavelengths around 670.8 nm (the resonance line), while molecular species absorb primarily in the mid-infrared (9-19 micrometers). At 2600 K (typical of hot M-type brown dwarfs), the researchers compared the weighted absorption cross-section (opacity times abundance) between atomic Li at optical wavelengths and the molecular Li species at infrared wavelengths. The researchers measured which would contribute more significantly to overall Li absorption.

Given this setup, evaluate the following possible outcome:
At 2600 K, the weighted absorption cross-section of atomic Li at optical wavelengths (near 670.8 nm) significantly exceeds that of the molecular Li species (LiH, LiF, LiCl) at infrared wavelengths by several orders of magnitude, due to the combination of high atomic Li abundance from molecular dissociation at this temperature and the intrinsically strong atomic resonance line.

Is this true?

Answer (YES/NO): YES